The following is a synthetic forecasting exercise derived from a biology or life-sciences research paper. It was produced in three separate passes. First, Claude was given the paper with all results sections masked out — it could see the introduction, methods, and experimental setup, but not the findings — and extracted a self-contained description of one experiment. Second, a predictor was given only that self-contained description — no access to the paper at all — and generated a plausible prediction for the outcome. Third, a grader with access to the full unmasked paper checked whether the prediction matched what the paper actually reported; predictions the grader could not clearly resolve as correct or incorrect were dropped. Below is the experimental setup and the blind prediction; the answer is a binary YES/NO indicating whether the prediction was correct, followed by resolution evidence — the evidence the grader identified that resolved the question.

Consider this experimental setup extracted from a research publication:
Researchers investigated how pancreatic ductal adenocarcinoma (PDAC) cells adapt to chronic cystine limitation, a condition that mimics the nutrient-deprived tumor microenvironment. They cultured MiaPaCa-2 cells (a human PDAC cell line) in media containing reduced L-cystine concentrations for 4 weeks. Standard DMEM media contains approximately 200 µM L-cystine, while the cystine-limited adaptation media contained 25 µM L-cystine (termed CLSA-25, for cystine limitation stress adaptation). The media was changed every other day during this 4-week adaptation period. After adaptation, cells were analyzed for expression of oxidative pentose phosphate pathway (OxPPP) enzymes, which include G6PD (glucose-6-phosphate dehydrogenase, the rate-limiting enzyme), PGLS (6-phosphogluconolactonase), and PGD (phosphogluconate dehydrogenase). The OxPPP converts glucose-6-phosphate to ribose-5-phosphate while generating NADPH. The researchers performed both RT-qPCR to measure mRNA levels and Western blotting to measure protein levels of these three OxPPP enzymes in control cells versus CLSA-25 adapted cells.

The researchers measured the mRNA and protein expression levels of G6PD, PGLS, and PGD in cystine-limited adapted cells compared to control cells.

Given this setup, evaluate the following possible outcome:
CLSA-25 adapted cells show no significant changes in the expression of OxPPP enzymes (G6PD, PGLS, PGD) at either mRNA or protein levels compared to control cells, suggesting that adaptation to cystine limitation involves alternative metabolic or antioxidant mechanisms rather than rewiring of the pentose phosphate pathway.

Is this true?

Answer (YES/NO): NO